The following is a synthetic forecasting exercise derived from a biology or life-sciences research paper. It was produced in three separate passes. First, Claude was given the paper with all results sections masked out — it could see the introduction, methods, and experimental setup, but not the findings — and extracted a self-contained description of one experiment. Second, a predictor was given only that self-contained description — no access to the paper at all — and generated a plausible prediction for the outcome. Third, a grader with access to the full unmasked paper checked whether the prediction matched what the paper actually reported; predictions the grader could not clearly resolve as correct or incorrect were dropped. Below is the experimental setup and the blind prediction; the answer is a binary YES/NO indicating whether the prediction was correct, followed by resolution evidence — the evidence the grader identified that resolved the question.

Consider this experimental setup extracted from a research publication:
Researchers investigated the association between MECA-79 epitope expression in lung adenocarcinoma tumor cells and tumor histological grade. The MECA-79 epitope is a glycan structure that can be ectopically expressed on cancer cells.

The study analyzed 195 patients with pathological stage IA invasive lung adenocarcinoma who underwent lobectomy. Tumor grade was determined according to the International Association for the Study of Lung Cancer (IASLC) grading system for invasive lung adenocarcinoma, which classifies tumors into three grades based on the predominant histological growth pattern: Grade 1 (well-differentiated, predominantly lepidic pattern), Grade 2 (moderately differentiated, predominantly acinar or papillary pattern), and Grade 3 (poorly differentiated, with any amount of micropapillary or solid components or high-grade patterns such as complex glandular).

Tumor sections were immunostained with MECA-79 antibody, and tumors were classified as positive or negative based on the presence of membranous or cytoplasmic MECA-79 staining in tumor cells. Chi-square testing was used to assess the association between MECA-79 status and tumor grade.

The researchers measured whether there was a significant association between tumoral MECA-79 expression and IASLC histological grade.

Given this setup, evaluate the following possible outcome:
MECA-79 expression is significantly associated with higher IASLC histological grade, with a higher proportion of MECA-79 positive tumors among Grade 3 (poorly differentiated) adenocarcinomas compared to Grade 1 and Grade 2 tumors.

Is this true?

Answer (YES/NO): NO